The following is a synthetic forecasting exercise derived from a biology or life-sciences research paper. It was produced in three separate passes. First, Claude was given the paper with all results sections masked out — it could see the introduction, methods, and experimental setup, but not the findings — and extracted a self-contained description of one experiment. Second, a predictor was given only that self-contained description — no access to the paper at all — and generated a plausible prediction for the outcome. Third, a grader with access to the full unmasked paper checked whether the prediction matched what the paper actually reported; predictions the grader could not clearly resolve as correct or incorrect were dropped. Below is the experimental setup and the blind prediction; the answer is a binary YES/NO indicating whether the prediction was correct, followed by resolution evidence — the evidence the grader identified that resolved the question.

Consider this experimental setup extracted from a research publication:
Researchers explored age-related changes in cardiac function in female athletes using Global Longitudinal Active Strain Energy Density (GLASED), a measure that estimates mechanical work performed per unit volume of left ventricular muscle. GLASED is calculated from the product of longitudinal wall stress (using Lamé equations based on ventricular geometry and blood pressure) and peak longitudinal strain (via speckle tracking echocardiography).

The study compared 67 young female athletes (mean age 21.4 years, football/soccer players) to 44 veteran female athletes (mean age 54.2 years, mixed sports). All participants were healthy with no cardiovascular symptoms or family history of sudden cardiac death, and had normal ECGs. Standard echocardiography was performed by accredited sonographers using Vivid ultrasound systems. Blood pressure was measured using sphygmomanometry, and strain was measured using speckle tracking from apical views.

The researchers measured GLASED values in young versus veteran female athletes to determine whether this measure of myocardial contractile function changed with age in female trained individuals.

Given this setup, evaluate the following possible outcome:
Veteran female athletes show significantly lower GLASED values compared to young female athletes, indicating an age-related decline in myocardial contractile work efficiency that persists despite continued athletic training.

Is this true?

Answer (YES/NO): YES